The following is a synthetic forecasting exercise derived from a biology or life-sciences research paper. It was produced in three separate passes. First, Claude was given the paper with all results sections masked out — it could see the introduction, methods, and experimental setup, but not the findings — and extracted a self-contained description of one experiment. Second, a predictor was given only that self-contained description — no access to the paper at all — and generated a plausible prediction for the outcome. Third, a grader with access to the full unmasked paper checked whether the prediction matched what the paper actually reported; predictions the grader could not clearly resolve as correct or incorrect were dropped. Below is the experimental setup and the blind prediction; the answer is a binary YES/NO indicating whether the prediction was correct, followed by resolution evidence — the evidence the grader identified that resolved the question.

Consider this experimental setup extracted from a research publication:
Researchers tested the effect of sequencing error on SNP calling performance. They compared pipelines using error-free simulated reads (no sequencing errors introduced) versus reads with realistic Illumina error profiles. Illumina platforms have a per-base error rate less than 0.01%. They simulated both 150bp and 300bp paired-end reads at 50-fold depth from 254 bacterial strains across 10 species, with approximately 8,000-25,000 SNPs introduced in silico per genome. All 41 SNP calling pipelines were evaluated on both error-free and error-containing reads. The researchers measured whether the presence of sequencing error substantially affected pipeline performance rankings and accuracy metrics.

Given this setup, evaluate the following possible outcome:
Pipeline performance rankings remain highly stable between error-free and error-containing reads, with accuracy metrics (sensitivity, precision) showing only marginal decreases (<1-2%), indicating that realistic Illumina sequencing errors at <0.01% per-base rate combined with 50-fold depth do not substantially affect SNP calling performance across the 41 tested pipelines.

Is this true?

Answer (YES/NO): YES